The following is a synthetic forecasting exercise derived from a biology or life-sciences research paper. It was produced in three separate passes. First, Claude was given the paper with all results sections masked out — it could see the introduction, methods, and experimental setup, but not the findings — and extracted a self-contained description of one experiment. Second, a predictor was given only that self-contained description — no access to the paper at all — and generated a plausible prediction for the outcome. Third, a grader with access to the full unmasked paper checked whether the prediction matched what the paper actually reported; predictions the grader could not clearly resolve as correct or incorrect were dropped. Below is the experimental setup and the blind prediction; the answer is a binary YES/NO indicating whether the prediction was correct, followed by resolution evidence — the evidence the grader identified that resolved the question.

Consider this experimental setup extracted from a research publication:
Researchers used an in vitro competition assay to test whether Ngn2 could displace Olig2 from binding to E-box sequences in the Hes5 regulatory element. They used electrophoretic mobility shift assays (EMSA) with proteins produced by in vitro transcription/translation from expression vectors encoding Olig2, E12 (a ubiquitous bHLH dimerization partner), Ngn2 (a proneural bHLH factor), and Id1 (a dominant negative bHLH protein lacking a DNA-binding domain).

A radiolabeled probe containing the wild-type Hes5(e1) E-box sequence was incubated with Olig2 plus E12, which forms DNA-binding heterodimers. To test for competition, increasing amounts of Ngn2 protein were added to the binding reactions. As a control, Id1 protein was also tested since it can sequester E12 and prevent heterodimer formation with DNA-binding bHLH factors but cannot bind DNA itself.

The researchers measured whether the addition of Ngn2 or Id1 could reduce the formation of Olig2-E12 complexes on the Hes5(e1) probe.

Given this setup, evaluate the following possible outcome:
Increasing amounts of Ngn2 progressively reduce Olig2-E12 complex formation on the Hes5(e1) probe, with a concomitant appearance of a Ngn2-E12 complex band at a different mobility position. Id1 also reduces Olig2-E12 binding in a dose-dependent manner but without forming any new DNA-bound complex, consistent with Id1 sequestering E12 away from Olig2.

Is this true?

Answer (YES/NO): NO